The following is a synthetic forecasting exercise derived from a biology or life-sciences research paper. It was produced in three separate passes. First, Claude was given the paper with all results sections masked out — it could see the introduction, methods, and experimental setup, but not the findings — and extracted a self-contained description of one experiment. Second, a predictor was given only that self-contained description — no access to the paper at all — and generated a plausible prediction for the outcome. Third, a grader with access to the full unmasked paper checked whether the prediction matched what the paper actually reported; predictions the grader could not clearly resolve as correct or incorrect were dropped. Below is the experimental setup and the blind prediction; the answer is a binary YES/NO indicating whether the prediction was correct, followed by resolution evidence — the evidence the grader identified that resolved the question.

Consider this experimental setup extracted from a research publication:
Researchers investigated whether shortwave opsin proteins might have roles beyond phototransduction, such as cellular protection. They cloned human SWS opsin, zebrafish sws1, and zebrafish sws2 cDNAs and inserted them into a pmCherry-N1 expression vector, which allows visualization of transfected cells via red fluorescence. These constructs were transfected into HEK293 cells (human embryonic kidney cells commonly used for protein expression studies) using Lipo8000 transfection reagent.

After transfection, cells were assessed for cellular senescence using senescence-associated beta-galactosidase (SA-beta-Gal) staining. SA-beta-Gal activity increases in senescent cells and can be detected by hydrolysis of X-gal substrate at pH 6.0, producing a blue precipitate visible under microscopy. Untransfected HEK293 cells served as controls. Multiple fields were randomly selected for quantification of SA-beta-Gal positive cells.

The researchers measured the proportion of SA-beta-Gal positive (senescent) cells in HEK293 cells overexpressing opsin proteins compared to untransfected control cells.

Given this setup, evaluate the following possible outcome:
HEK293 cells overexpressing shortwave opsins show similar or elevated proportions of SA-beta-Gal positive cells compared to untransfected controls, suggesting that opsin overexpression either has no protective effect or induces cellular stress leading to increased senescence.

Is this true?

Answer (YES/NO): YES